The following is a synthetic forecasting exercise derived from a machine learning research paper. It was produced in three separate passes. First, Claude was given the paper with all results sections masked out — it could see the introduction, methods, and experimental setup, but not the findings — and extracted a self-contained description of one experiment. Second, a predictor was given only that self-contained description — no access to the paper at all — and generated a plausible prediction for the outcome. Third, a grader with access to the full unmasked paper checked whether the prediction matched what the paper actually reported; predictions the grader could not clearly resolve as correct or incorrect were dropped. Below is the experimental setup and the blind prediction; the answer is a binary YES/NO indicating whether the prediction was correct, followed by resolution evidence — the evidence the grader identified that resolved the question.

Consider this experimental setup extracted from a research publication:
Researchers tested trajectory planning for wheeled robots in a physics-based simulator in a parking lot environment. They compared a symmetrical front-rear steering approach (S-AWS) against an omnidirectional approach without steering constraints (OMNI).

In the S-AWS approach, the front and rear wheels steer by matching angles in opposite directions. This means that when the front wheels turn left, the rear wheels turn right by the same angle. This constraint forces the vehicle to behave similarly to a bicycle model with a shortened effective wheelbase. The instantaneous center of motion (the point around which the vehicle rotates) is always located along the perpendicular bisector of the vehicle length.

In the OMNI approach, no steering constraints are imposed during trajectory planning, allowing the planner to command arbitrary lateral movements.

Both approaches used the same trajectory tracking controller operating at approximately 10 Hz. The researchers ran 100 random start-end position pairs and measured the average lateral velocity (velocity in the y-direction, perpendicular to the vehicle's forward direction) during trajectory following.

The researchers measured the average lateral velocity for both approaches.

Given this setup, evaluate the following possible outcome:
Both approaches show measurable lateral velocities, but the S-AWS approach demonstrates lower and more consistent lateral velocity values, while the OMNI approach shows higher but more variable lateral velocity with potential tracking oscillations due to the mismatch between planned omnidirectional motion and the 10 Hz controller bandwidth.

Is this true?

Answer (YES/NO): NO